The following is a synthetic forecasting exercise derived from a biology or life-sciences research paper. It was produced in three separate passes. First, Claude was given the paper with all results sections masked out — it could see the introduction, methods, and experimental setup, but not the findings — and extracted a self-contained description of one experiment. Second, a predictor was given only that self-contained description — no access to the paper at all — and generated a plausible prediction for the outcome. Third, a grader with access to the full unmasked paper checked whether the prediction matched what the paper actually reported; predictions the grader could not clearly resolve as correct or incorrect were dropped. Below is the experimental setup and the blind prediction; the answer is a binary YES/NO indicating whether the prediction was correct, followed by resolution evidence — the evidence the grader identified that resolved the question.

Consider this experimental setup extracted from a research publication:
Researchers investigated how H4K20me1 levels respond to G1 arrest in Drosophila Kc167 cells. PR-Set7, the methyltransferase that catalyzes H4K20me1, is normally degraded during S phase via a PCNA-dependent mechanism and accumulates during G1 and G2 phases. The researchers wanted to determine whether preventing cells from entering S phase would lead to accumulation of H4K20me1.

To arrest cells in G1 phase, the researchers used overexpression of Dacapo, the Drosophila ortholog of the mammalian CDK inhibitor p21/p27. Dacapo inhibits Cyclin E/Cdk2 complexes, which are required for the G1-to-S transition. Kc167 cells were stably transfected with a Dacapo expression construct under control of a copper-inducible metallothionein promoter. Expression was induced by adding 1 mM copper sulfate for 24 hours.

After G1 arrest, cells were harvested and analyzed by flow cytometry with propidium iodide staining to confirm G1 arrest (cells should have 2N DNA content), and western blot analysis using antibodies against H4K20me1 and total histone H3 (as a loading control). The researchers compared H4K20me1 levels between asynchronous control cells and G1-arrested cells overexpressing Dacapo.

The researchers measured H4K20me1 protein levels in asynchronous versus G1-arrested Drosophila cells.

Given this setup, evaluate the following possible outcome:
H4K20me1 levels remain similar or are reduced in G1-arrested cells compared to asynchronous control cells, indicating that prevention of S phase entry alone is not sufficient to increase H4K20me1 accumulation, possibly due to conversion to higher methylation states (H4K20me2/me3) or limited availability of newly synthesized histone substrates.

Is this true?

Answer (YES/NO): YES